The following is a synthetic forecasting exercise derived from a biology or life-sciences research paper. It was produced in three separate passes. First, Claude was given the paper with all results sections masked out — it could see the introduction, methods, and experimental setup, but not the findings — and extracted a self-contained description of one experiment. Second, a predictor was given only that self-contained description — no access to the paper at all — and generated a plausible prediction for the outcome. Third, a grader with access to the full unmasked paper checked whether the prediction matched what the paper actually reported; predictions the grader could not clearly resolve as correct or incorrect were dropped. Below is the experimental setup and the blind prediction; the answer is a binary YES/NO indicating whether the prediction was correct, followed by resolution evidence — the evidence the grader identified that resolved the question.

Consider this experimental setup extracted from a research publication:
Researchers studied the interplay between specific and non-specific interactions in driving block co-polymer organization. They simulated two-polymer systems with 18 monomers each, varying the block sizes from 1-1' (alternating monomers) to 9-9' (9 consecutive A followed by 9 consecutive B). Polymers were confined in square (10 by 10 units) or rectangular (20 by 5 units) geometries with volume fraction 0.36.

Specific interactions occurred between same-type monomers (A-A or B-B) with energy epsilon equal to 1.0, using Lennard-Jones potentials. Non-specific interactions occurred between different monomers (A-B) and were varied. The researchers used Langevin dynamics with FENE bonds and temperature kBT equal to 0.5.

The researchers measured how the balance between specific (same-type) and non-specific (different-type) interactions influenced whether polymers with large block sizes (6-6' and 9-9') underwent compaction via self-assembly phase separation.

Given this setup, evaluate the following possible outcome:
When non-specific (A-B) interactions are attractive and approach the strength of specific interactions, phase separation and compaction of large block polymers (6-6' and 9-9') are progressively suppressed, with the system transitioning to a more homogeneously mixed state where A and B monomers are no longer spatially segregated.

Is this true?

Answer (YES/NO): NO